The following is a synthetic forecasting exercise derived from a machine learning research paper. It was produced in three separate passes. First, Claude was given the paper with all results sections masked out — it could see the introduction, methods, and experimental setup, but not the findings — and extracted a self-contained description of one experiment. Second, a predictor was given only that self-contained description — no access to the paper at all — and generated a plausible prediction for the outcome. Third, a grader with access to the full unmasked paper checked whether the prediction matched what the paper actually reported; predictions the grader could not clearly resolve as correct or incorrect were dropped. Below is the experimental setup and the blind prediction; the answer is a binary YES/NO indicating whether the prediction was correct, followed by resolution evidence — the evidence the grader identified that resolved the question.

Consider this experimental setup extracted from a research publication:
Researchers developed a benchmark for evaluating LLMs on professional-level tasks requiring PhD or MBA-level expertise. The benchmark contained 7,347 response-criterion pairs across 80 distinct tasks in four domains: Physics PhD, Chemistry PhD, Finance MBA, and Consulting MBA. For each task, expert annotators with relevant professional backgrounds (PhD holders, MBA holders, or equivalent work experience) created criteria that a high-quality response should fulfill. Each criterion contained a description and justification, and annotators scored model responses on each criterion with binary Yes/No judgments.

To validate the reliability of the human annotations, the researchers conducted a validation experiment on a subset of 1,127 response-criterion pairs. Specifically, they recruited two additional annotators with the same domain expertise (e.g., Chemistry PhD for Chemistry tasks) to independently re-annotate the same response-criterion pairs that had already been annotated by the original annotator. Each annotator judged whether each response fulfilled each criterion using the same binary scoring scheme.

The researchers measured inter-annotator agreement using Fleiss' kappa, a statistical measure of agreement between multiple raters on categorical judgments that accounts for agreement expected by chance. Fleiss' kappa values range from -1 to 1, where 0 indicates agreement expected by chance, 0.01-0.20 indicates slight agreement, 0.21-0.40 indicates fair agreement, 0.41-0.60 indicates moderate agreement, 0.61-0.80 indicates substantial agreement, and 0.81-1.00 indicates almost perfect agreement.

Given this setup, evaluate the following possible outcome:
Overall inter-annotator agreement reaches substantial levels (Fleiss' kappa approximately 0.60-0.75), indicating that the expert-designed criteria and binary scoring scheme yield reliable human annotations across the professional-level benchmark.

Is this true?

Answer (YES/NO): NO